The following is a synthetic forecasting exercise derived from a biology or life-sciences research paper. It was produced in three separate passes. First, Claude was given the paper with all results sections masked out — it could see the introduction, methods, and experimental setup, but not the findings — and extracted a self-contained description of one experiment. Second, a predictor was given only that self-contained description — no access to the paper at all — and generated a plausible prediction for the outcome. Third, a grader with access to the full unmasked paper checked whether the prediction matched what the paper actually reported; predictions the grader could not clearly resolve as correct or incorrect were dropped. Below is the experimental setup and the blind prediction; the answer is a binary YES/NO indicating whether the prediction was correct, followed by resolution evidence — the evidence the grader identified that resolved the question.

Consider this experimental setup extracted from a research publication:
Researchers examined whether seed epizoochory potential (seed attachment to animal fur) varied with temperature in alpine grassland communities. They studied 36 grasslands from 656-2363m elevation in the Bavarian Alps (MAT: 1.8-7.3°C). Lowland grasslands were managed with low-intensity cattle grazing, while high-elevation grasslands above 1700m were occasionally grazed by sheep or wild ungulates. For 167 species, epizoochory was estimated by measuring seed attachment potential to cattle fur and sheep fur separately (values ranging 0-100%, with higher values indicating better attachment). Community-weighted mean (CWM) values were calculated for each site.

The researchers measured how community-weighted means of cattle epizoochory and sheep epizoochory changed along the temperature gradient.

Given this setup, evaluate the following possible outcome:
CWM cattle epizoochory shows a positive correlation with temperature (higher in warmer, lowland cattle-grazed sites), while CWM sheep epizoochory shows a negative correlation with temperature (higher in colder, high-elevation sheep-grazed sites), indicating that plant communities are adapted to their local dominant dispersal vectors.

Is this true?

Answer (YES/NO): NO